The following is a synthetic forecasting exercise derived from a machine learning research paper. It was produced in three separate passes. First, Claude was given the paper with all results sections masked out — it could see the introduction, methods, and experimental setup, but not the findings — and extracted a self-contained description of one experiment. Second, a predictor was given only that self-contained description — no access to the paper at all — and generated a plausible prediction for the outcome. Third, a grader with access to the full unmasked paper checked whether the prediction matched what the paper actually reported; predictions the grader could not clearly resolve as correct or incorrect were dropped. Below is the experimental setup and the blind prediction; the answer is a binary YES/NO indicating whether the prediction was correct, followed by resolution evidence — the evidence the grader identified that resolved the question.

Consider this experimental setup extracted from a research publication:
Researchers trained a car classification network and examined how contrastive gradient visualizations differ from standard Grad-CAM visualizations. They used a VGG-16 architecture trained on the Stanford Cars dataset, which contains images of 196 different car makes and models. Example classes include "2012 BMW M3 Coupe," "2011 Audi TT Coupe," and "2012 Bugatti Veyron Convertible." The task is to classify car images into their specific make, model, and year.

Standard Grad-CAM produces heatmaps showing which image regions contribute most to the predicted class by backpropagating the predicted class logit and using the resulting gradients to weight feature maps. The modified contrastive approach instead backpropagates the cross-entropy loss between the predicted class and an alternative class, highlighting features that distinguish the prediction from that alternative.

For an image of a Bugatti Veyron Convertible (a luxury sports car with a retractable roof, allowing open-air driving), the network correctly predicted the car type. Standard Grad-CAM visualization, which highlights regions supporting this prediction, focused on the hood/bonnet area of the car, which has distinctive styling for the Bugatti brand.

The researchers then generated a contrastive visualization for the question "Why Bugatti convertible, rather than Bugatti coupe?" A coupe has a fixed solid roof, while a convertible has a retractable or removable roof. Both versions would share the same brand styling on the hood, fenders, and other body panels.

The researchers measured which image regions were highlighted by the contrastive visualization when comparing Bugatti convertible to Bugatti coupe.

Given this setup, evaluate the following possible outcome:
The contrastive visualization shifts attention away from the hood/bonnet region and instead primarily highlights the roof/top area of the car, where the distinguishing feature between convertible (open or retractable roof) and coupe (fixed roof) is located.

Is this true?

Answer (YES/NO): YES